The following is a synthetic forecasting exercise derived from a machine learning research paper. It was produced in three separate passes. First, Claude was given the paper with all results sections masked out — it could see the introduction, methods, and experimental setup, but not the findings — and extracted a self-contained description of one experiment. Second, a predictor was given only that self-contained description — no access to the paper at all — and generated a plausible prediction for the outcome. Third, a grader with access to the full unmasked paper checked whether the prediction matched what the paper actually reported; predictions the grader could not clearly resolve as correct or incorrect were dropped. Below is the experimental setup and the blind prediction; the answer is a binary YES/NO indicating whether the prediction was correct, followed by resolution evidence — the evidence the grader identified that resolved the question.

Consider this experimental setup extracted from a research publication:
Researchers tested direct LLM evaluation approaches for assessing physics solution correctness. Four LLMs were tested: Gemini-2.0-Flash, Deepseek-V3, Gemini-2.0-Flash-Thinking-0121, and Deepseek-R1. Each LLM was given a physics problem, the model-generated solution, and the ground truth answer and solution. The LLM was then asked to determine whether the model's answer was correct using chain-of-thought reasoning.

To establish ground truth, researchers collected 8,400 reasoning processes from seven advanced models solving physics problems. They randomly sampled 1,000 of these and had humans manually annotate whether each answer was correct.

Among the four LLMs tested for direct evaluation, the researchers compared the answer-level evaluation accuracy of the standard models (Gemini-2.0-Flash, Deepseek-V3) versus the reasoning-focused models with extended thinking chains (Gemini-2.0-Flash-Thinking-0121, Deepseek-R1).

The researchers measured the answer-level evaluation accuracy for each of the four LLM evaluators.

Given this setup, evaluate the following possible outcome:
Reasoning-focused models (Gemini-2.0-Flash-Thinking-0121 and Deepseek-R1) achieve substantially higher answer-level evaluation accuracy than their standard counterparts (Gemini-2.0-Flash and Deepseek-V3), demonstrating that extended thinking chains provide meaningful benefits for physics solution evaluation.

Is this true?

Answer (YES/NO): NO